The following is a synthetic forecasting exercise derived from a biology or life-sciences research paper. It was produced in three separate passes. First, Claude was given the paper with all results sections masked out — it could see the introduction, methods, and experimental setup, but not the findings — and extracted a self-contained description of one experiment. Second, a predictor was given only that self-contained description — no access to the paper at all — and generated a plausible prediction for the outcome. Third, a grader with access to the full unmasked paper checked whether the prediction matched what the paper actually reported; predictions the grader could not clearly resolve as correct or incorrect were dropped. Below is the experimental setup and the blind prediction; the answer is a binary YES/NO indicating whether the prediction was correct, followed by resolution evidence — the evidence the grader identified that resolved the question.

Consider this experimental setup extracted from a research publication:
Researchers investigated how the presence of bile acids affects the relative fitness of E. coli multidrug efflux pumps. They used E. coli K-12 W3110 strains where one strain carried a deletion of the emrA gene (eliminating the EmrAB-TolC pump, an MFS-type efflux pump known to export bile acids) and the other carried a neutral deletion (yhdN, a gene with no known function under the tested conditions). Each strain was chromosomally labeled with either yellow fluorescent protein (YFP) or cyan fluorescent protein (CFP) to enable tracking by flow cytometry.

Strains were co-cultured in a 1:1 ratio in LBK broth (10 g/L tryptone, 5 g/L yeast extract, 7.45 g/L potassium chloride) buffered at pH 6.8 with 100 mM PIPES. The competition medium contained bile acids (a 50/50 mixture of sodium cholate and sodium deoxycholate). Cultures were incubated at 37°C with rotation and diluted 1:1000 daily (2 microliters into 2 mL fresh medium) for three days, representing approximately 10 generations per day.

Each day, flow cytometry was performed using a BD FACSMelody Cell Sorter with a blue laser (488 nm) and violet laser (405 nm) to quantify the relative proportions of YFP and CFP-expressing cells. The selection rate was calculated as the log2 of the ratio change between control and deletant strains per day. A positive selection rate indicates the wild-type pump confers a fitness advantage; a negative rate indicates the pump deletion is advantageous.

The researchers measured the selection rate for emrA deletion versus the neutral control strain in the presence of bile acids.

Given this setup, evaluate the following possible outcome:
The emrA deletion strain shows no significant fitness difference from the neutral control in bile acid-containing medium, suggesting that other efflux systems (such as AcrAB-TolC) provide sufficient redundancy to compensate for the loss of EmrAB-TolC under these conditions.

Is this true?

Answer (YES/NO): NO